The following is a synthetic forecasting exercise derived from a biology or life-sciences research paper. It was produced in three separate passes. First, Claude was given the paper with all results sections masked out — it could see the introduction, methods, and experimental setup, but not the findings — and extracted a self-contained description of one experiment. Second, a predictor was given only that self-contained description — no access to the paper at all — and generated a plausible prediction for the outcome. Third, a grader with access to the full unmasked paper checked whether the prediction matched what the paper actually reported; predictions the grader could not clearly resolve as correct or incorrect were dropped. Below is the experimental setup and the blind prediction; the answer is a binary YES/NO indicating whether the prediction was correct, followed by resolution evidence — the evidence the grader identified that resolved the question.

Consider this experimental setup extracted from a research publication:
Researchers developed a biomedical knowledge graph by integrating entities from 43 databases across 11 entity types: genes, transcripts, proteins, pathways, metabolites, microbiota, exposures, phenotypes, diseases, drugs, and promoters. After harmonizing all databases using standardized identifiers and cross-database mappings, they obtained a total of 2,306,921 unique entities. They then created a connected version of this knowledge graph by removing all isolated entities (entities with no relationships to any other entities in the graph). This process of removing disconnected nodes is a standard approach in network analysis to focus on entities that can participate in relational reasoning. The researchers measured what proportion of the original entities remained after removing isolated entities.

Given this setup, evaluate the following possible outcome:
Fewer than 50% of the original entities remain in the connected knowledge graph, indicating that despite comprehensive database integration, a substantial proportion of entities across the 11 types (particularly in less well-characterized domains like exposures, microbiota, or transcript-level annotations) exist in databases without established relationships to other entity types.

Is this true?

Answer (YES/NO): YES